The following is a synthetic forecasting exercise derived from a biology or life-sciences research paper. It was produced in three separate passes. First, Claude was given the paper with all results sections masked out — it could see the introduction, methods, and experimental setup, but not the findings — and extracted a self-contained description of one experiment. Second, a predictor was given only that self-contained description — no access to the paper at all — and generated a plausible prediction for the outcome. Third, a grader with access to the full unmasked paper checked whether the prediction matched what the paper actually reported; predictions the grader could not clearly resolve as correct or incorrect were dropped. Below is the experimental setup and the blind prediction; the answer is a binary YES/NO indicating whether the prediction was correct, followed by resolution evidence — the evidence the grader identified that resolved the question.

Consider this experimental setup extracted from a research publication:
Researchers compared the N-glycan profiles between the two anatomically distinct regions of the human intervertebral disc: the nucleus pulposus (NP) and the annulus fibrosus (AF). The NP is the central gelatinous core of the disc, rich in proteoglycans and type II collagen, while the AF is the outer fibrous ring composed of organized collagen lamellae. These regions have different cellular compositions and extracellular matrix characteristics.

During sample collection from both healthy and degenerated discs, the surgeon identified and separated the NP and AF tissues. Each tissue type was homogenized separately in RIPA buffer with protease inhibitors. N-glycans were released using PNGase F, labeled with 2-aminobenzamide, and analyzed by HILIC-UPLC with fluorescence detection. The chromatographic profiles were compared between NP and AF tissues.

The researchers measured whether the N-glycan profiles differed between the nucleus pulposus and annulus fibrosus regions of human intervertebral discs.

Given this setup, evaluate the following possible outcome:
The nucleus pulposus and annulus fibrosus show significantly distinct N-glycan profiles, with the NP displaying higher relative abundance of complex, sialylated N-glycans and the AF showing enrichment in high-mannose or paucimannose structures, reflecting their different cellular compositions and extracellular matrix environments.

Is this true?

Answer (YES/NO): NO